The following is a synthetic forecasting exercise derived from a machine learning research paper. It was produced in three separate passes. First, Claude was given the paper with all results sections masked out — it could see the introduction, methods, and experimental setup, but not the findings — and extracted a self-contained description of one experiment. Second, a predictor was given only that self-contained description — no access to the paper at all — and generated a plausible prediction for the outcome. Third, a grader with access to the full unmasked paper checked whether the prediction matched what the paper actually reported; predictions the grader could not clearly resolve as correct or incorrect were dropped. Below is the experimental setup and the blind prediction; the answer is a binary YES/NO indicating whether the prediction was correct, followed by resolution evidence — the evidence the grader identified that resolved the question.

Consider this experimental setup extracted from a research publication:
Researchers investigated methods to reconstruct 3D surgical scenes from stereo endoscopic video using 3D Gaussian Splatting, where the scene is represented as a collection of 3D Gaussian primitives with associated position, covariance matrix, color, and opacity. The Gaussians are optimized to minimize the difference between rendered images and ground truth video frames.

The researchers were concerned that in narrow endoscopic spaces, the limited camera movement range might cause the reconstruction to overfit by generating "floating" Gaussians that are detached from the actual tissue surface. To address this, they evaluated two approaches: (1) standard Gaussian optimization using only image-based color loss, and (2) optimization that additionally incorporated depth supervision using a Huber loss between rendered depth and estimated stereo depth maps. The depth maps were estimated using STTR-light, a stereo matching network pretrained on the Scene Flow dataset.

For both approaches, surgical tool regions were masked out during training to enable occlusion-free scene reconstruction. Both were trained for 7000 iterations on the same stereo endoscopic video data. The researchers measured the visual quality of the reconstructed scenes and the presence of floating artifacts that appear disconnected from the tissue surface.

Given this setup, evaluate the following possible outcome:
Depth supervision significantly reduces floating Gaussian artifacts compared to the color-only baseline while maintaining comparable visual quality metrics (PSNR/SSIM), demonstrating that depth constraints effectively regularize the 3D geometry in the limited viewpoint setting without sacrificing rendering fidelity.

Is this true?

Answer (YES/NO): NO